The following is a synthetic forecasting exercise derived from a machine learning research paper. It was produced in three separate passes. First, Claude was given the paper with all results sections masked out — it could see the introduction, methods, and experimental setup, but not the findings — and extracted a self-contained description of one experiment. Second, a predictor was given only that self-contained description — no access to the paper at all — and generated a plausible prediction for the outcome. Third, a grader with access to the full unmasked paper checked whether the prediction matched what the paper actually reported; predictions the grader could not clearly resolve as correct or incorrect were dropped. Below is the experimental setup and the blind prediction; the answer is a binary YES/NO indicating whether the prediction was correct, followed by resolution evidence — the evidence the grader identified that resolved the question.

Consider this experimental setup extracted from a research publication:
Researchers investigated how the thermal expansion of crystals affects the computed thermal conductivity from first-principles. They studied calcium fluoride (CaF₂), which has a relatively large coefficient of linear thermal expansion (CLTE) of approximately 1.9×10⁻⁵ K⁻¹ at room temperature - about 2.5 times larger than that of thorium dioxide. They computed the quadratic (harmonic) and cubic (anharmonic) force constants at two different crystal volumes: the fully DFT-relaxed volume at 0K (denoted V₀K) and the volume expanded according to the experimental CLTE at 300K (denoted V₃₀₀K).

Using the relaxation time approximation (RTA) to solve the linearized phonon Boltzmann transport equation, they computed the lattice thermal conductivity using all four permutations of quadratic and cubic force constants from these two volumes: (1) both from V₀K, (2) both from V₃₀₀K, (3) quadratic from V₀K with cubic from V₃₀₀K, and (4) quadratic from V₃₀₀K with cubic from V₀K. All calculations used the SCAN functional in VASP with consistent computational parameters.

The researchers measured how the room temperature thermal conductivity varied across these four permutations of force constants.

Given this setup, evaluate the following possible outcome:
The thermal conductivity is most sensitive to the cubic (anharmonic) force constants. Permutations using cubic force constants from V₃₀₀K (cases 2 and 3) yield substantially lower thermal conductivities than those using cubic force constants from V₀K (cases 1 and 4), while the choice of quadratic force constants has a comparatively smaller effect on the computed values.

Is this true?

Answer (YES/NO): NO